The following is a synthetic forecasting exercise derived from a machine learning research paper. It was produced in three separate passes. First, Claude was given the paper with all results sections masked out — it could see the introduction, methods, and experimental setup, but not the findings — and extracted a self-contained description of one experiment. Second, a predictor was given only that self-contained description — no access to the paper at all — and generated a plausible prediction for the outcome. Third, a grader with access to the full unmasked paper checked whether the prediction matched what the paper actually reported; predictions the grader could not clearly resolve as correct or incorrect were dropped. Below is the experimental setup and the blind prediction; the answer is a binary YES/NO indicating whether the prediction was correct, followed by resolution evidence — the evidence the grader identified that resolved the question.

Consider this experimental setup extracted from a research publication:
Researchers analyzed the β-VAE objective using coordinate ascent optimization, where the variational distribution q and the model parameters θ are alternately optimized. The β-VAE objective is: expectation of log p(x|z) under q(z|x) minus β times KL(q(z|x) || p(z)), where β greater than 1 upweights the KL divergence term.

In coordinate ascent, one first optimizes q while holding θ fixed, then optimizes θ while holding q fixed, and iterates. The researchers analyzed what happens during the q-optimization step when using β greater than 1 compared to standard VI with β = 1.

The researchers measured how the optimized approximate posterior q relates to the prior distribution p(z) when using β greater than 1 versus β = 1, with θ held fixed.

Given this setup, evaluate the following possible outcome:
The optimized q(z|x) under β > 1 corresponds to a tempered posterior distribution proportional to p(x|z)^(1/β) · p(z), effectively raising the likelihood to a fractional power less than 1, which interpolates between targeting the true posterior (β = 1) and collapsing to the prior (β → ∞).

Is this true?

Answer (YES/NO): YES